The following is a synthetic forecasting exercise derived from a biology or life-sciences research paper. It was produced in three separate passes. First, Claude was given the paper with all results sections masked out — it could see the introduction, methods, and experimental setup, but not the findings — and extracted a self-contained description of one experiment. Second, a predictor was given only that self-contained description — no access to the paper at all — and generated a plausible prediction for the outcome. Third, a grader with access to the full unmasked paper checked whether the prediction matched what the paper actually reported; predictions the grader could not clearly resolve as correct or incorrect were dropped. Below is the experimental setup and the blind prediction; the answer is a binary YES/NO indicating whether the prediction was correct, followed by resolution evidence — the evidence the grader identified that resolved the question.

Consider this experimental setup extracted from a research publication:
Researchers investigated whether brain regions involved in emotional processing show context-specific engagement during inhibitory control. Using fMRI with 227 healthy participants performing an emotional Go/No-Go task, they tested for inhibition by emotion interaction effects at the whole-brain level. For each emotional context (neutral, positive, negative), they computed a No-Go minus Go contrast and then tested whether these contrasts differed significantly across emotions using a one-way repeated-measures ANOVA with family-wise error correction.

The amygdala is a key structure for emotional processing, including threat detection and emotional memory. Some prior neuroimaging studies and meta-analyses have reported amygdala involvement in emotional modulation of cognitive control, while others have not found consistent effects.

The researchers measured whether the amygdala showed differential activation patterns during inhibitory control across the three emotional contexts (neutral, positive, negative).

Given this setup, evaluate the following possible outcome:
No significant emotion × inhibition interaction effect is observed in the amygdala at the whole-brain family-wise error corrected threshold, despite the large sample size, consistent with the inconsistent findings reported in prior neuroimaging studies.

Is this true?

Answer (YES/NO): YES